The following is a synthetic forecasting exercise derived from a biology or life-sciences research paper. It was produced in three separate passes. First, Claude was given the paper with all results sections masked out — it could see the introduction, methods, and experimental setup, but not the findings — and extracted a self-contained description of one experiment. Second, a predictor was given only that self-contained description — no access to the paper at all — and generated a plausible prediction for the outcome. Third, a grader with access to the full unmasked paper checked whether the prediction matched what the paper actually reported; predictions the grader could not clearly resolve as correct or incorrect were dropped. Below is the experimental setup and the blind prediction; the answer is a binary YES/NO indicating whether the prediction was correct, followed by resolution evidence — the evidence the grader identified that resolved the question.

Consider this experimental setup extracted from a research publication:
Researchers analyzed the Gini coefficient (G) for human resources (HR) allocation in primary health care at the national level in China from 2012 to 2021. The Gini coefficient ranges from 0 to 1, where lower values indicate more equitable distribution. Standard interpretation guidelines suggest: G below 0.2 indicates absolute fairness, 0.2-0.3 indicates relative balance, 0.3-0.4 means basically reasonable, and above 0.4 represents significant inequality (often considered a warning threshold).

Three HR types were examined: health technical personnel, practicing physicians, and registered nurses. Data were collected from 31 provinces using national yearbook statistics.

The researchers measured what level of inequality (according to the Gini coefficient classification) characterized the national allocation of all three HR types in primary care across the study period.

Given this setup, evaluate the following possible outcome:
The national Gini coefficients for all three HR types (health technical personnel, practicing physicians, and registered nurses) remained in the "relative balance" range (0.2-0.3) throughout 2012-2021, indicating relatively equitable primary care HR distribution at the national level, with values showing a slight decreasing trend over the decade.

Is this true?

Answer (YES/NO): NO